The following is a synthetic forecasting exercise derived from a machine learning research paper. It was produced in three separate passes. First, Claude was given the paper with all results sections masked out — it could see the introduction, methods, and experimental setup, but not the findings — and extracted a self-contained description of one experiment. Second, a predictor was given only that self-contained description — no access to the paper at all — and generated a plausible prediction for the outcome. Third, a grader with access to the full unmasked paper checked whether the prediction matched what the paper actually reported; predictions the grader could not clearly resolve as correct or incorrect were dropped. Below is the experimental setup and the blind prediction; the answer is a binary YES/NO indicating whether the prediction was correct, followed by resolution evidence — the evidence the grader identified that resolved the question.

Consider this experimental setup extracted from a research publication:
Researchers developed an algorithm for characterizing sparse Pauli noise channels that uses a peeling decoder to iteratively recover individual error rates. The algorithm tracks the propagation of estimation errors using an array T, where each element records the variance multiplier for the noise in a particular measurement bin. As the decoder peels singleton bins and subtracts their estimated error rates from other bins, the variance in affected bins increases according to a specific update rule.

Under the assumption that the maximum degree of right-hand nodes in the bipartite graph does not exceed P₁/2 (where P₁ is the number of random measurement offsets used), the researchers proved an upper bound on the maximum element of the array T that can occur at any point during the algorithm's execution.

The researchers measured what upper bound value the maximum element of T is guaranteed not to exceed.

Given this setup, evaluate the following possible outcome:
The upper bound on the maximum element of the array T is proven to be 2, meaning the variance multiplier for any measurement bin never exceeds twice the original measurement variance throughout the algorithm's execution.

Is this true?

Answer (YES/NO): NO